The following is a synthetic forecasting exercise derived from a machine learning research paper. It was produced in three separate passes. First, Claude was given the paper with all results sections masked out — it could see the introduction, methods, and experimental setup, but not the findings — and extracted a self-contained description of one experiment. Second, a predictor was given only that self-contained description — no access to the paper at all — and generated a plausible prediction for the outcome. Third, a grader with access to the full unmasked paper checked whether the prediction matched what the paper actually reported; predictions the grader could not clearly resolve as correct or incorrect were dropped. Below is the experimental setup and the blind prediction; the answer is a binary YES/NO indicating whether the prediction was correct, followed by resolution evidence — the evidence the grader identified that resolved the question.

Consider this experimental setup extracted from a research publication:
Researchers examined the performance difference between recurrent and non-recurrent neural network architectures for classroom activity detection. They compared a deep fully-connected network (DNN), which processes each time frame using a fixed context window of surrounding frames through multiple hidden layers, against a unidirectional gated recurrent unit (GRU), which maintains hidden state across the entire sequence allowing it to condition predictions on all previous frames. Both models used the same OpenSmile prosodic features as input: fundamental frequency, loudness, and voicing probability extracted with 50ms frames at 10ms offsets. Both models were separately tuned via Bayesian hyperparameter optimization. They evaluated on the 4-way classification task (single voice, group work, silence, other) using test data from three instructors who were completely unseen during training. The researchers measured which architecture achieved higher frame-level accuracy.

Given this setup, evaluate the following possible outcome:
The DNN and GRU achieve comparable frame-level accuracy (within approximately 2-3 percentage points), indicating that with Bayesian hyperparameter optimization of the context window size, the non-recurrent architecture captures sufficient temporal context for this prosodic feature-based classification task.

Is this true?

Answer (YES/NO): NO